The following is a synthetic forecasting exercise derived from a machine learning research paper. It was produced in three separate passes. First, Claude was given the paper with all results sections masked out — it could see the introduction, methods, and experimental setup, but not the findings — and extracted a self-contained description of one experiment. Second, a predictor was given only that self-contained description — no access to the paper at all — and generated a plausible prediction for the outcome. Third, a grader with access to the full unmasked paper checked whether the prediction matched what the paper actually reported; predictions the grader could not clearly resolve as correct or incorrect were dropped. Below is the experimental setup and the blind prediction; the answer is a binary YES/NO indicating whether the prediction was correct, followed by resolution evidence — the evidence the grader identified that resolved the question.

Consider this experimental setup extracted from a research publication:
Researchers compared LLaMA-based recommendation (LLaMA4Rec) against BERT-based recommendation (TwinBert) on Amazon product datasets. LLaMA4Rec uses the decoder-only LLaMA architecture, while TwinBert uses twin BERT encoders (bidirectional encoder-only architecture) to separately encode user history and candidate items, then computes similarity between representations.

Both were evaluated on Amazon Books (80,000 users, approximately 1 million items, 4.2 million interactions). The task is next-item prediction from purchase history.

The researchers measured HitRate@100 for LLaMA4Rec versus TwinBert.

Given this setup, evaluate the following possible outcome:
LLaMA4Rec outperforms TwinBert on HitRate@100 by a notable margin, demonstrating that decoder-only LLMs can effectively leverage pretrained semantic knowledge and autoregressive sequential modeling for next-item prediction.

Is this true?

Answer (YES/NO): NO